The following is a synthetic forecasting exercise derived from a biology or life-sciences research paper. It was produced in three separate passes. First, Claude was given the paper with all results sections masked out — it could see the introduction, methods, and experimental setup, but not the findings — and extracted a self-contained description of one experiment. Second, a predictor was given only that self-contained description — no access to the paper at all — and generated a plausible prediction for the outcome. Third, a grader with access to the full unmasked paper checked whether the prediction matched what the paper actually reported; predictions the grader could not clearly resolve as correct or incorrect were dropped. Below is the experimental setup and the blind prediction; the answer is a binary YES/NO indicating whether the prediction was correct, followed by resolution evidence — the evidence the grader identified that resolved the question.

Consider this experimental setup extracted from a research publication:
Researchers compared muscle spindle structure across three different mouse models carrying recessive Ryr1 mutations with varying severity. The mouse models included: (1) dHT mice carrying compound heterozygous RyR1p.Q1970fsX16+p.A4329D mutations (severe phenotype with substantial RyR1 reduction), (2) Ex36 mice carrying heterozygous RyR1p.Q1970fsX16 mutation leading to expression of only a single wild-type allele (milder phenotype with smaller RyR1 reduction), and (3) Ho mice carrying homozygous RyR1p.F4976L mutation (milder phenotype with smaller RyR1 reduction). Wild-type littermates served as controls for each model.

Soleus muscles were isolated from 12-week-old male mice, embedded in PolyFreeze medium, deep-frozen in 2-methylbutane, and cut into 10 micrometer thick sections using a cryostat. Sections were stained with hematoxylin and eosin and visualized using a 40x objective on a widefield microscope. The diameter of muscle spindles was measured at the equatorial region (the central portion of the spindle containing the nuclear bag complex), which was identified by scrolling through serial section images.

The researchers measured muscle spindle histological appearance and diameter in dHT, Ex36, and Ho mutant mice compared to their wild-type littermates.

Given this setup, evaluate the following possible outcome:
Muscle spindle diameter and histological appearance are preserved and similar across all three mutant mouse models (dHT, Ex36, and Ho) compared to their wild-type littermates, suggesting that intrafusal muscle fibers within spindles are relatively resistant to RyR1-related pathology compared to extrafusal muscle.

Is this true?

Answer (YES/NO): NO